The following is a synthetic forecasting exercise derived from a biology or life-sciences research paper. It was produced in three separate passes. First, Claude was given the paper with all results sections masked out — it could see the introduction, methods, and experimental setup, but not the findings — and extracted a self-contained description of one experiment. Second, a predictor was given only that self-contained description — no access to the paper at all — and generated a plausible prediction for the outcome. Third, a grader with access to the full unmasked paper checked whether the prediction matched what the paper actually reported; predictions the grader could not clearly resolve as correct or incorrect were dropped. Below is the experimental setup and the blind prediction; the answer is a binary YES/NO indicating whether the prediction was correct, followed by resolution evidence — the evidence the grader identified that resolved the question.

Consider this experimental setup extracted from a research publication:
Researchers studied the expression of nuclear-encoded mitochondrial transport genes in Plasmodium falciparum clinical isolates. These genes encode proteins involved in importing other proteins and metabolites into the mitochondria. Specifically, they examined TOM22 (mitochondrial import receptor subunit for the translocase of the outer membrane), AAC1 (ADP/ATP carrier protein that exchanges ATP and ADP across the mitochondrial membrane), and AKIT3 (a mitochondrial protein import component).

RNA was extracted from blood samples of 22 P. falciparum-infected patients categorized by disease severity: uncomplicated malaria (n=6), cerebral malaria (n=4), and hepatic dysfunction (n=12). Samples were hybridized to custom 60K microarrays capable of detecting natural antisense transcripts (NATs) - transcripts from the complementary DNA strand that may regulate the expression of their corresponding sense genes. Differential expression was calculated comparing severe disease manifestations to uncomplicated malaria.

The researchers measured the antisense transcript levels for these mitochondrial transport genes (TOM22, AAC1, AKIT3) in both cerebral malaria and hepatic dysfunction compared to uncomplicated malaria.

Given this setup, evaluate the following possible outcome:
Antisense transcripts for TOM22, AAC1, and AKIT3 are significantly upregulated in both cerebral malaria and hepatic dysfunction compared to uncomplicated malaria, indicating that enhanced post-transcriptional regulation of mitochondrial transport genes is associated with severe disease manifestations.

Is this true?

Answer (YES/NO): YES